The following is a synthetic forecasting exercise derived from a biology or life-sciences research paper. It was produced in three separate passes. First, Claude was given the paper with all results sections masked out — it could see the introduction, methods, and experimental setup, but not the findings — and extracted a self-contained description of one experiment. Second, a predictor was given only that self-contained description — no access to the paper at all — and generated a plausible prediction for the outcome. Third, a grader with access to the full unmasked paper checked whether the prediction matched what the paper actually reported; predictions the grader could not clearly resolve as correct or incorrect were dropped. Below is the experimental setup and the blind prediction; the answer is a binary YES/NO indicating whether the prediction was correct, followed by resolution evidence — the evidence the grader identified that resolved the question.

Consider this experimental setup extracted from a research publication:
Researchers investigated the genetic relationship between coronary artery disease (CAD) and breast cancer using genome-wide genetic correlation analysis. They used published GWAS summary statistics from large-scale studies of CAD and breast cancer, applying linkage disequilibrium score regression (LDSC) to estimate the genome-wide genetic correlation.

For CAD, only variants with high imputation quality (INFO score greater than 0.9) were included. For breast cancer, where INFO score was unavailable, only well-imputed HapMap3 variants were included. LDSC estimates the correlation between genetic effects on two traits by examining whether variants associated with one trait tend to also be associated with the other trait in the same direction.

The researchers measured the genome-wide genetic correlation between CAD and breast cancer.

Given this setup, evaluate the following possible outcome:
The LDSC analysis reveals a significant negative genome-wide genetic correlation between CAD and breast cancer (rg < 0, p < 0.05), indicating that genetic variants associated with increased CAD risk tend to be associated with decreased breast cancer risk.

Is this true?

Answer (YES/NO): YES